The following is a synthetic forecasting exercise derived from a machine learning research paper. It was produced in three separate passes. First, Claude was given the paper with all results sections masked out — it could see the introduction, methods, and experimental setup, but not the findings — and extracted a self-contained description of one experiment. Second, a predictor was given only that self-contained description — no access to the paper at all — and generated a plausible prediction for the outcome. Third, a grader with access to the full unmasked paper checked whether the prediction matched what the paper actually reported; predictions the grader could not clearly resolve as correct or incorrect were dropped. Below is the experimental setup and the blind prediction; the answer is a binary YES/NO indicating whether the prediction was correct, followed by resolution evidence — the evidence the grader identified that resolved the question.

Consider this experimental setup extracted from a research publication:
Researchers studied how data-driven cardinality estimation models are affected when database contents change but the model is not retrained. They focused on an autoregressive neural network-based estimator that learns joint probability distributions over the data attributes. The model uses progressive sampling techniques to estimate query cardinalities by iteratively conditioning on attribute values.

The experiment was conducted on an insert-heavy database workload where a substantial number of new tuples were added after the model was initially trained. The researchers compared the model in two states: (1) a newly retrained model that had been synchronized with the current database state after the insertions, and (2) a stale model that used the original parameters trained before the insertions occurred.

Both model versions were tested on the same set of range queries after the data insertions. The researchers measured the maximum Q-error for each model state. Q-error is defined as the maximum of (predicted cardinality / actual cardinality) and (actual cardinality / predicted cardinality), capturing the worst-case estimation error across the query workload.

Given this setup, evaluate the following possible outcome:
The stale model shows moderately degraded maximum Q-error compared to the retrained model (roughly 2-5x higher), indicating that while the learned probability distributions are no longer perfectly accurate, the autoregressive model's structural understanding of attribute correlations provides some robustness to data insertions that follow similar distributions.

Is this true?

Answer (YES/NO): NO